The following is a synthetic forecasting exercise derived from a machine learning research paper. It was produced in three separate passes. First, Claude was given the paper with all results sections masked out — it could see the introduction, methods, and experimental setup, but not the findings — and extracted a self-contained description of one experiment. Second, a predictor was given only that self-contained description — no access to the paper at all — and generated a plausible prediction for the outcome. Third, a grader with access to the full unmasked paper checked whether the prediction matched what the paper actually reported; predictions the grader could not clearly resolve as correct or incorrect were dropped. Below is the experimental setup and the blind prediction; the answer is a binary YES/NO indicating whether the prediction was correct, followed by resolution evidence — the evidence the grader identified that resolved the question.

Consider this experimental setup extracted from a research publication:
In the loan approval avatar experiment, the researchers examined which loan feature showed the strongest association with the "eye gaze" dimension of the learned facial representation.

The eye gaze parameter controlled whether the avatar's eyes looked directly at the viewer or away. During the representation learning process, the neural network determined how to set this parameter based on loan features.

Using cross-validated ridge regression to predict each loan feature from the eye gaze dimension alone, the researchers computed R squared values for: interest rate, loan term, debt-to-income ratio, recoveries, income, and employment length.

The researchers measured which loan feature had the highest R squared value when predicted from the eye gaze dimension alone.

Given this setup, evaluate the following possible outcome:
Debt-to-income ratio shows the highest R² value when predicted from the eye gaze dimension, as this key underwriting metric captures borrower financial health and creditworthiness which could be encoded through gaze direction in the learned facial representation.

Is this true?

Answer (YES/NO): NO